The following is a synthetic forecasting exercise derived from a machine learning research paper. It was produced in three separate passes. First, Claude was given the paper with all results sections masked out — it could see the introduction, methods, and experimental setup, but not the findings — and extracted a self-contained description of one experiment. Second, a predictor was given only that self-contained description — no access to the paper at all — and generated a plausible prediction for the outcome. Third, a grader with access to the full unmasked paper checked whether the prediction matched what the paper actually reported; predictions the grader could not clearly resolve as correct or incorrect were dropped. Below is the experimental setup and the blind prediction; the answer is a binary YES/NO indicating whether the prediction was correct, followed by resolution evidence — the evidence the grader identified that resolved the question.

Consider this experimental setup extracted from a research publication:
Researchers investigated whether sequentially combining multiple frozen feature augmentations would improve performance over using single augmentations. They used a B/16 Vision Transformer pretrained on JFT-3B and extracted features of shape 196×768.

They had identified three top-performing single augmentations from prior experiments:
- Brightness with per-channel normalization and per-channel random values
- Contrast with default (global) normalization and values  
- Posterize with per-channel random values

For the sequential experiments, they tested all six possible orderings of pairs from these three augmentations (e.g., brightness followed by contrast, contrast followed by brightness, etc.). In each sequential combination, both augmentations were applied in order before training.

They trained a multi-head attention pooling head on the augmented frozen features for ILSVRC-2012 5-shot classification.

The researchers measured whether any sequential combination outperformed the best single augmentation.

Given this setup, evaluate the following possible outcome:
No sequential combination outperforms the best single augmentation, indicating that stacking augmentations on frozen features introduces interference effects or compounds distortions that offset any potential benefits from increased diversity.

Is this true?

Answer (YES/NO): YES